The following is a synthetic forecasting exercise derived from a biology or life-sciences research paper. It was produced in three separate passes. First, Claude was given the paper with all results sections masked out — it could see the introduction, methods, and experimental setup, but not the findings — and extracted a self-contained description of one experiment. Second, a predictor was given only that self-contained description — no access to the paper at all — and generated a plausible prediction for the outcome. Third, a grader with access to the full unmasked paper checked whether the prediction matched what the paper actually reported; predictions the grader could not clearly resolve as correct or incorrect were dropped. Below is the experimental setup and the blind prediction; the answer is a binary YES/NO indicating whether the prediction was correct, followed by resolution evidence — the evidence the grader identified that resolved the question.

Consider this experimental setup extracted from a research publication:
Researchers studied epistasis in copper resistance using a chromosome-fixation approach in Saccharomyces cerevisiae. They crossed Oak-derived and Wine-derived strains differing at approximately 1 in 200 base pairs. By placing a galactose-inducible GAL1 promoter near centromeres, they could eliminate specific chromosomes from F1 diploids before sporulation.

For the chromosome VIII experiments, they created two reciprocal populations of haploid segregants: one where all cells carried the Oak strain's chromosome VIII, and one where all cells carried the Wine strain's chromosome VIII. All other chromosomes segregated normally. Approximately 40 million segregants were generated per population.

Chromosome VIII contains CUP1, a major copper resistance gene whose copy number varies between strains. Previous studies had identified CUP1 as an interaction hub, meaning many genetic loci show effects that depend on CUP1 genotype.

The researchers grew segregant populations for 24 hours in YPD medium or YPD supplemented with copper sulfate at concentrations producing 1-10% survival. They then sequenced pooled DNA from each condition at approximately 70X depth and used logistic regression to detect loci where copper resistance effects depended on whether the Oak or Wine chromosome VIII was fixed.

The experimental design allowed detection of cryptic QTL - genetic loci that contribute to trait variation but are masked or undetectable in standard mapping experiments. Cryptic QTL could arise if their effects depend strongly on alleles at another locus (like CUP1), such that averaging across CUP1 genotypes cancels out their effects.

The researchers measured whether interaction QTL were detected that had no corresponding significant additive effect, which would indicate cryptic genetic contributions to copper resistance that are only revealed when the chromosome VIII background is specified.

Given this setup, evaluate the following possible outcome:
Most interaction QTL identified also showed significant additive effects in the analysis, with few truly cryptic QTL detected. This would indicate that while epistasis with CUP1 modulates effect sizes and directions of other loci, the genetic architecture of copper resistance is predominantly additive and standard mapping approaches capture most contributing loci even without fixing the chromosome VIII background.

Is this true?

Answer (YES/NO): YES